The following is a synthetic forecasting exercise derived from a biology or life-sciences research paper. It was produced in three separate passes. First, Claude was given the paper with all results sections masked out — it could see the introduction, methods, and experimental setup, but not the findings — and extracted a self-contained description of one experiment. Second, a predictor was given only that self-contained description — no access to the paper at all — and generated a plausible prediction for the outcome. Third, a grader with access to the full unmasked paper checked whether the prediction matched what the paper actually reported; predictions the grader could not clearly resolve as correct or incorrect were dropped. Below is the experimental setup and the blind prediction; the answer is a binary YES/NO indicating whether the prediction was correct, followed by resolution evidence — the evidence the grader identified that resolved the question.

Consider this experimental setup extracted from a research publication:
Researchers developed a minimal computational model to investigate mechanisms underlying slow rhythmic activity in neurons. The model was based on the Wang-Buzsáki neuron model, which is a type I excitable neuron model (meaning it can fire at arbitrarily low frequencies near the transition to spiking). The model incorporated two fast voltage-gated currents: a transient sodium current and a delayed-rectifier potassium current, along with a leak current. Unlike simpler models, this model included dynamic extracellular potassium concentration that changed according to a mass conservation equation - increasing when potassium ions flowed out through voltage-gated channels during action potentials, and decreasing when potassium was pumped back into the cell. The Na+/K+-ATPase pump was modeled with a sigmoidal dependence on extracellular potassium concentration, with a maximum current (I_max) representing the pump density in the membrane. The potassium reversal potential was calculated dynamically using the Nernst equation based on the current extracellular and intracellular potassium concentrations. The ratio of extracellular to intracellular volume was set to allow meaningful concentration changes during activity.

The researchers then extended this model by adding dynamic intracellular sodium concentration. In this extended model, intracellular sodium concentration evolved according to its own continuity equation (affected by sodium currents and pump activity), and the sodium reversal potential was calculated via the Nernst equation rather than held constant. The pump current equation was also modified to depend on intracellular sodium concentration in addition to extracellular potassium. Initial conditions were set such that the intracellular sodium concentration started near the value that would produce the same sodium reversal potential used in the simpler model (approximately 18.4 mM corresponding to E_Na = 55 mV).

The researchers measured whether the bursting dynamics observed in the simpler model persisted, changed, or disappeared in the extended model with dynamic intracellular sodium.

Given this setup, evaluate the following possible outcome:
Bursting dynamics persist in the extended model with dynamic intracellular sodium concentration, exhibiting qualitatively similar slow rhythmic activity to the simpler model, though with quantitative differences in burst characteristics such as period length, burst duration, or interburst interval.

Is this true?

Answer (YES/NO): YES